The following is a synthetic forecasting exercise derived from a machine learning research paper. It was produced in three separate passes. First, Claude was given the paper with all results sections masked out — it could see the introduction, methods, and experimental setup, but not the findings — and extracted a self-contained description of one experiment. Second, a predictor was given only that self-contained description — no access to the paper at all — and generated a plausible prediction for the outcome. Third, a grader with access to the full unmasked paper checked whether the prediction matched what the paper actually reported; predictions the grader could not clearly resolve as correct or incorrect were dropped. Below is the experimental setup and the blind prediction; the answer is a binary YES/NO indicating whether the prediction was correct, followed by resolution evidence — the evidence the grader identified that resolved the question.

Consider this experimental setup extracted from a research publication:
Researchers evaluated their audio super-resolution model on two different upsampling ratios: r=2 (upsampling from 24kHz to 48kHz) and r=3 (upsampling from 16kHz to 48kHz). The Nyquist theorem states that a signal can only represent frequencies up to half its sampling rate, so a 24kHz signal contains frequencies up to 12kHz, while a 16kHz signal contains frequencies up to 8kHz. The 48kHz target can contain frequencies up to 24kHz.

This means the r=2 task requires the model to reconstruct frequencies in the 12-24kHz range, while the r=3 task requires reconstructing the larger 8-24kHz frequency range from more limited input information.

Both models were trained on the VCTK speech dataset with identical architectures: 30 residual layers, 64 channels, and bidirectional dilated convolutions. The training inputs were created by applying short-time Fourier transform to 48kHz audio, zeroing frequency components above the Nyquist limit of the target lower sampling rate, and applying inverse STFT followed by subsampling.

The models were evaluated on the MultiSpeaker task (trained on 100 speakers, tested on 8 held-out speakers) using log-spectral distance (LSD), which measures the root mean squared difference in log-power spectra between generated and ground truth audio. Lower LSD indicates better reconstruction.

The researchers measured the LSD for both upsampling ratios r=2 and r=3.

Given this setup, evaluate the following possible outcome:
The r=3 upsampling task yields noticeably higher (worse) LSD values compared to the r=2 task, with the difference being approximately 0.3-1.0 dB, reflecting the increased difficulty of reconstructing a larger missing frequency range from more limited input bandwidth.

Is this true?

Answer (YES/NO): NO